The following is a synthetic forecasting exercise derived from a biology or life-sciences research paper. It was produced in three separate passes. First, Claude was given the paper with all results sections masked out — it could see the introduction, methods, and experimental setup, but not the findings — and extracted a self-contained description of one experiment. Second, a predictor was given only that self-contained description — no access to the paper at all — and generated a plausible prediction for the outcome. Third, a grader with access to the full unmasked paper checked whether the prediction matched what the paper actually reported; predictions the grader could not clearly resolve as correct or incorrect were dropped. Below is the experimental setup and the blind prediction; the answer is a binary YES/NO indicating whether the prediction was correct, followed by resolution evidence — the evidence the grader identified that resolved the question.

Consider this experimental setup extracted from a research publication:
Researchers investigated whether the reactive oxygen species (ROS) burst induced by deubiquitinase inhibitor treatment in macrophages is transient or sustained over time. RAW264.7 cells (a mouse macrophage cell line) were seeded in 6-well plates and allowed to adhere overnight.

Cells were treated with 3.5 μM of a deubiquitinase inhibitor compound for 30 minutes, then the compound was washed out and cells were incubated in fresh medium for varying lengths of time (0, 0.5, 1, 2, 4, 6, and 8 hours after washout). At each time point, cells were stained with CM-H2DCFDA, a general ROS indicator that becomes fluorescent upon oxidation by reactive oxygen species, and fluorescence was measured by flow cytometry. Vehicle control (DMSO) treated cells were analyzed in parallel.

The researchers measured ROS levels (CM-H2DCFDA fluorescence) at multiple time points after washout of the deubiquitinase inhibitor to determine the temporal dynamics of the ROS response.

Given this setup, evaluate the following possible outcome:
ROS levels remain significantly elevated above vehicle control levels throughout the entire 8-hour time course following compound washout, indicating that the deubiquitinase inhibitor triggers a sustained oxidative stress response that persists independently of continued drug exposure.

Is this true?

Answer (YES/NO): NO